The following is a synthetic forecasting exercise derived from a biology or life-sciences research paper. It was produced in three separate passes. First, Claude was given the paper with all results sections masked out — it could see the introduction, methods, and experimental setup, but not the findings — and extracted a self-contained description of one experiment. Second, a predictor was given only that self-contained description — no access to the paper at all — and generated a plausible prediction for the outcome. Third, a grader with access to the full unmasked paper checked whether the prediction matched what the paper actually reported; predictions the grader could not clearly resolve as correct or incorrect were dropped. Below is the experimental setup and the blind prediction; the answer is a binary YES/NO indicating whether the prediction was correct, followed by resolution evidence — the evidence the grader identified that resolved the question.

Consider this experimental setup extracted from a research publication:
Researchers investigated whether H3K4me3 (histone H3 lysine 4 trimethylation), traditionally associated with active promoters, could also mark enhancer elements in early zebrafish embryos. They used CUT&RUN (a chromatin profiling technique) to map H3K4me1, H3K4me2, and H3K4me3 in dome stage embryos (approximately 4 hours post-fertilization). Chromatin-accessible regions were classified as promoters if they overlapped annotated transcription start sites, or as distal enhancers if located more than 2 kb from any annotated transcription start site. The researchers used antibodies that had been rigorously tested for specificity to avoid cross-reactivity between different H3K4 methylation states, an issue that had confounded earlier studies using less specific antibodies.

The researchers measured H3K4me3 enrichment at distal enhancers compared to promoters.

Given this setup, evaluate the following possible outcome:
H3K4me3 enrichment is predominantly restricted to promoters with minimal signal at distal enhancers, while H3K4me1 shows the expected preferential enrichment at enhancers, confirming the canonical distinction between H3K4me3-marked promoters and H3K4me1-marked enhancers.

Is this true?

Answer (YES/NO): YES